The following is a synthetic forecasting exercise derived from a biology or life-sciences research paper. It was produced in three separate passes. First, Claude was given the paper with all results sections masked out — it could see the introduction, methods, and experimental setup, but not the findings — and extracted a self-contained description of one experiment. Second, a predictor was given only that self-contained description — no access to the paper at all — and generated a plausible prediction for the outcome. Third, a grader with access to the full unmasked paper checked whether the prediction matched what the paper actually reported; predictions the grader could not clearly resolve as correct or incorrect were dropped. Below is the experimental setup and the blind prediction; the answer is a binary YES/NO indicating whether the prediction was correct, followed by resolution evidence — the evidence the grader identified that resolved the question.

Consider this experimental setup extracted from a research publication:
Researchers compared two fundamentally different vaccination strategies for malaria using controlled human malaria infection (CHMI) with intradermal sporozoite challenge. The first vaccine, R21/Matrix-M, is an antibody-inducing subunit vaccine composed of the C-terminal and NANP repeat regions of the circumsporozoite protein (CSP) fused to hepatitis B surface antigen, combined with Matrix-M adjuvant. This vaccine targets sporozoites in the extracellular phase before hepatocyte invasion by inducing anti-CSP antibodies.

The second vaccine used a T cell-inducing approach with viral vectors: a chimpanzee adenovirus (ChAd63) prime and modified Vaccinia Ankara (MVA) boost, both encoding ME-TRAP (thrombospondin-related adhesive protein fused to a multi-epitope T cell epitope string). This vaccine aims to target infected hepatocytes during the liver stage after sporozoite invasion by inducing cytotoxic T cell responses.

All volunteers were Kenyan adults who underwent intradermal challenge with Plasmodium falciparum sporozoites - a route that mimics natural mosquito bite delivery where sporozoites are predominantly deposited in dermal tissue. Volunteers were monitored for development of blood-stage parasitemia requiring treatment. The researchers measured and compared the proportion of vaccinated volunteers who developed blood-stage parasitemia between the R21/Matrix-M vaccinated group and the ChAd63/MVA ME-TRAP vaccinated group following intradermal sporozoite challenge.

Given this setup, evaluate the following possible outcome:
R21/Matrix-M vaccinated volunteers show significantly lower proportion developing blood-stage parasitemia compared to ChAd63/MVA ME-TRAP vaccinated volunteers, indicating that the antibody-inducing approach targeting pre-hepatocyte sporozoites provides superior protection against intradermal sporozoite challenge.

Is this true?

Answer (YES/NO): YES